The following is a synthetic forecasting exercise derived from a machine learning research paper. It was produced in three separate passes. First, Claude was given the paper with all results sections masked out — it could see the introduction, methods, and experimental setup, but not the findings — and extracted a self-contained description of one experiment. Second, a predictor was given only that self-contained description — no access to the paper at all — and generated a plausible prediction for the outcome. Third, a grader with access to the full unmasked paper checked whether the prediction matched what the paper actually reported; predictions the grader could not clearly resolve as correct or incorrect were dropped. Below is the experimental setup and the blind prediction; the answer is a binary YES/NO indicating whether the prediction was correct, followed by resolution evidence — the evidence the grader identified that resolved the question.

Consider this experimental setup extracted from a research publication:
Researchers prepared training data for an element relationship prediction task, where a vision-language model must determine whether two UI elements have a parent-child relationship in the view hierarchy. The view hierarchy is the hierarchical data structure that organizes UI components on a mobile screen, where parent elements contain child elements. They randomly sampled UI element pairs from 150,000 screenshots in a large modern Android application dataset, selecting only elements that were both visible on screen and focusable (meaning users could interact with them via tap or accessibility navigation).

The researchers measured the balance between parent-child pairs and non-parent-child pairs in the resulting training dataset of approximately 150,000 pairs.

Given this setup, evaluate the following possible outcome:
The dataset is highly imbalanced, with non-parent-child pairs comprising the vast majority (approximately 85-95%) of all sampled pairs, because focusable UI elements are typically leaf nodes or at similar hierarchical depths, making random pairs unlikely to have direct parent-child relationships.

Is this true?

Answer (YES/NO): NO